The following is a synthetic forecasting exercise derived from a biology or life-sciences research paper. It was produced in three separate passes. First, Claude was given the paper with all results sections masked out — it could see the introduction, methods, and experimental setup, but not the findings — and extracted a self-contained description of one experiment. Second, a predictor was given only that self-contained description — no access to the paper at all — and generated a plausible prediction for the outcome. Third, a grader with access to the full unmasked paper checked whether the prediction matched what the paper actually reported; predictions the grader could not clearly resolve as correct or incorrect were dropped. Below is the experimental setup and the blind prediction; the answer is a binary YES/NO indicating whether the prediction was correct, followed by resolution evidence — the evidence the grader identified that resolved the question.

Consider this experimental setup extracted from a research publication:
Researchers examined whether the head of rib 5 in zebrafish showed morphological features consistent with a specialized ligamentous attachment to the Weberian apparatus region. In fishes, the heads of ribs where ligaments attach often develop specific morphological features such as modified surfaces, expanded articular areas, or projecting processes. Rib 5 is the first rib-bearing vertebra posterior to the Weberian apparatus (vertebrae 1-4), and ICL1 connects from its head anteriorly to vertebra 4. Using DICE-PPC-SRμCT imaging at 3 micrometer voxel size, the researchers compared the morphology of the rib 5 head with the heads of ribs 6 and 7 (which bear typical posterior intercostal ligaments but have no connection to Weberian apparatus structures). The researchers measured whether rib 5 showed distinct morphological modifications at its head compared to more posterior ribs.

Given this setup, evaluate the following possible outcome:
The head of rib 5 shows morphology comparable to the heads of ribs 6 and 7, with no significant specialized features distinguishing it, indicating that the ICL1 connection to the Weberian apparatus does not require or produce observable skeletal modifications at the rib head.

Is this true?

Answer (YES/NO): NO